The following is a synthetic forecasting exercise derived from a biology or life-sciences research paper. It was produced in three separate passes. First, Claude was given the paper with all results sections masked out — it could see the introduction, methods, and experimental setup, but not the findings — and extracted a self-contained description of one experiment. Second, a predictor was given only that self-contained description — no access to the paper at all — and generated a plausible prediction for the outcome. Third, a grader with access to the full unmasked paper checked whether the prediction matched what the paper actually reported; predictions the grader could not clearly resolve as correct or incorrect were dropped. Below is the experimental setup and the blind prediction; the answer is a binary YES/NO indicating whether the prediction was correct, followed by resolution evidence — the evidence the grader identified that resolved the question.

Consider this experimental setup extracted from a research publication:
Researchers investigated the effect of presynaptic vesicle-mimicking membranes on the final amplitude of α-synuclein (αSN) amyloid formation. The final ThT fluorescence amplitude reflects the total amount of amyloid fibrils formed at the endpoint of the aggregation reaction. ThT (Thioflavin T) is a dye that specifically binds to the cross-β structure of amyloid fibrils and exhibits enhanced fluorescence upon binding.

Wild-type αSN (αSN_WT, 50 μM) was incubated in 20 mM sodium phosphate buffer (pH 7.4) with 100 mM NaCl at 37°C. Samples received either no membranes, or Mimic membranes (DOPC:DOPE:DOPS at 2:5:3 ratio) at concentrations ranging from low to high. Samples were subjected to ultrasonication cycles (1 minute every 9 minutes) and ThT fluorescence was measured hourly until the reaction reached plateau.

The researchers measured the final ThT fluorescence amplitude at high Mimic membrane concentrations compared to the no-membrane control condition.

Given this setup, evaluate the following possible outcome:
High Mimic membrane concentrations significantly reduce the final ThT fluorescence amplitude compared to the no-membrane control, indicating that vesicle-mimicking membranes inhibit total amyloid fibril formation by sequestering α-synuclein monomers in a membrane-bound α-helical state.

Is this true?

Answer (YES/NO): YES